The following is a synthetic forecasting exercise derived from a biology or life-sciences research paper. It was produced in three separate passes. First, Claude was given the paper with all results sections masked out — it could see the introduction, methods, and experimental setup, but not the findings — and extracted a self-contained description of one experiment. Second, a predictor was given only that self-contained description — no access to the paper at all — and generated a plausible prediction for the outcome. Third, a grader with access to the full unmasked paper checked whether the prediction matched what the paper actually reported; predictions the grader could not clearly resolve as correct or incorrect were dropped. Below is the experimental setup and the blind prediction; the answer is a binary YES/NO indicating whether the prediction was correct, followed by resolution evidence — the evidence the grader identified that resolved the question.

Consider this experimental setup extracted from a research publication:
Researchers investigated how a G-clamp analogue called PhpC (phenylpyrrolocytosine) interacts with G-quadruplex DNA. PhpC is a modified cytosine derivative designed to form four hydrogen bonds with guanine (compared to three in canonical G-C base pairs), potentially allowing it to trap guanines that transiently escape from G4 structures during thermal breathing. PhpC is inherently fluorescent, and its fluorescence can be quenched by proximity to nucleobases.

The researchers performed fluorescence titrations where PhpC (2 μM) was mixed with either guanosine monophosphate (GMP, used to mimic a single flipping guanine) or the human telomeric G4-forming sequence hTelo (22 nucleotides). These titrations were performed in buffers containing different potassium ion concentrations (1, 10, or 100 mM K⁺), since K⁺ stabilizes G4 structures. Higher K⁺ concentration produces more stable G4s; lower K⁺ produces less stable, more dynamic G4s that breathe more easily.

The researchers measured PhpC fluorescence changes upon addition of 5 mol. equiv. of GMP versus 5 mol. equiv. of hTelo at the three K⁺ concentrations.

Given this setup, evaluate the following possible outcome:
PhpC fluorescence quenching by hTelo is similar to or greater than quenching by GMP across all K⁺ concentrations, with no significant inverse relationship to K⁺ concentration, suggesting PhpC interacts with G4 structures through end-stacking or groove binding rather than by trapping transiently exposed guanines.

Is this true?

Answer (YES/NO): NO